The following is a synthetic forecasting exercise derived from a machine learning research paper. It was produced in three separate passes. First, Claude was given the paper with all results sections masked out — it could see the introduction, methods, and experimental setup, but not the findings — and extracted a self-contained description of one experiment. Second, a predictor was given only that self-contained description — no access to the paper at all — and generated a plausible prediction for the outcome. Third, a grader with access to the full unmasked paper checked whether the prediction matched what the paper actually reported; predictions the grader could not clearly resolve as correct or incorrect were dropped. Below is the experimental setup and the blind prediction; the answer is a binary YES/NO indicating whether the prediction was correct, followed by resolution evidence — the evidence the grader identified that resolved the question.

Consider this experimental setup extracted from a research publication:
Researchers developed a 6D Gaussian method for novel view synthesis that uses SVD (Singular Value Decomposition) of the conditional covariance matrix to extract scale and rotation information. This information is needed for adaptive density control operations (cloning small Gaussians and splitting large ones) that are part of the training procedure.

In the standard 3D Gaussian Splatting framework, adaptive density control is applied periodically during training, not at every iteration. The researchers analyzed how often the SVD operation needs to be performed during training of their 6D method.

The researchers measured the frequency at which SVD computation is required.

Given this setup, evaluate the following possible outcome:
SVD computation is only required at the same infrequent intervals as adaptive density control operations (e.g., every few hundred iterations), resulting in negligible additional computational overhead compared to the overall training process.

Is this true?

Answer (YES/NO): YES